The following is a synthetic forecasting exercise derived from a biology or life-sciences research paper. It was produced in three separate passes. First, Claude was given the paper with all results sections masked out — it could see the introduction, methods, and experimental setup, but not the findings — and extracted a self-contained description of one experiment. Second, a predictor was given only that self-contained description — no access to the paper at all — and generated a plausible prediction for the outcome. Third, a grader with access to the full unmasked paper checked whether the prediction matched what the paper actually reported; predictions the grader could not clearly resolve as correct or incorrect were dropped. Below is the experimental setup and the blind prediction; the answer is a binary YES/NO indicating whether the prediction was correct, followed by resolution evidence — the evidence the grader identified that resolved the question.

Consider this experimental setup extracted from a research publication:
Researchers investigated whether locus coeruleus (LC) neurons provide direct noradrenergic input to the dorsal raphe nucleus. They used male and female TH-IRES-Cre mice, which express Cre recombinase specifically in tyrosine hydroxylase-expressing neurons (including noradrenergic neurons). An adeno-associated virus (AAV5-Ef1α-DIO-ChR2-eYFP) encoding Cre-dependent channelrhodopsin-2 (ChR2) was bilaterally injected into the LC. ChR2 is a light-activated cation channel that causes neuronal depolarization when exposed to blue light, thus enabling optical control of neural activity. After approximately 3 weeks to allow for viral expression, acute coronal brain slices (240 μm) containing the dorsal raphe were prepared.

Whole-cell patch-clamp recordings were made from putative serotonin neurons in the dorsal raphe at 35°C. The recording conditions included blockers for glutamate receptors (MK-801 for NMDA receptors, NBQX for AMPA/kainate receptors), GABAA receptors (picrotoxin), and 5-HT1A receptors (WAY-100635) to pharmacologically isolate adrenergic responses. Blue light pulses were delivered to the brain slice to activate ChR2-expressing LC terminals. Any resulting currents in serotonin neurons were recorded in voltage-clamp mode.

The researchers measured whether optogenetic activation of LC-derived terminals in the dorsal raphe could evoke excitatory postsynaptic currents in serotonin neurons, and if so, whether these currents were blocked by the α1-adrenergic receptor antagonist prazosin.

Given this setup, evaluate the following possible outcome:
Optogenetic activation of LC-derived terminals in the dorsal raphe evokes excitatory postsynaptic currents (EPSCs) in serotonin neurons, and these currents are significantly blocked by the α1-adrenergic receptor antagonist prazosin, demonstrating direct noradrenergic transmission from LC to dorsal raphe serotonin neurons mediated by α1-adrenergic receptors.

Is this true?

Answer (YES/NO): YES